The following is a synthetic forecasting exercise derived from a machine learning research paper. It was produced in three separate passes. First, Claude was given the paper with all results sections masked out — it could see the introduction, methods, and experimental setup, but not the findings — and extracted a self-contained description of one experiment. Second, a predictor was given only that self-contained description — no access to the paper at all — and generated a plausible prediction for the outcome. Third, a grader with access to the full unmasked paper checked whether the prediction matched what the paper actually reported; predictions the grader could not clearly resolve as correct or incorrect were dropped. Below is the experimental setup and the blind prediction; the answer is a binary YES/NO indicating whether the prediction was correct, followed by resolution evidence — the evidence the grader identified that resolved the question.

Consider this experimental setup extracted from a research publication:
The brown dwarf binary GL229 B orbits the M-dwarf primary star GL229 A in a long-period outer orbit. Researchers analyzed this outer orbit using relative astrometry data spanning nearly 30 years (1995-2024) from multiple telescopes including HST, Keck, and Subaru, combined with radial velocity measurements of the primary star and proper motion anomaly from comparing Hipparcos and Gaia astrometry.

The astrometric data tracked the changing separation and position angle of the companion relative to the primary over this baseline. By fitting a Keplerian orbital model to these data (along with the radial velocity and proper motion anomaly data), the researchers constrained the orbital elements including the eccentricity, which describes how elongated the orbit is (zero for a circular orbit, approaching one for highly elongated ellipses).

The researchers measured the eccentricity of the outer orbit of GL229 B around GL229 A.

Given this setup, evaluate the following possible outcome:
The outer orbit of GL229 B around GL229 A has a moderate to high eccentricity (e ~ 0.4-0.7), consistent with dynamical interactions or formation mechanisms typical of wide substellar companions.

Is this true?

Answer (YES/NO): NO